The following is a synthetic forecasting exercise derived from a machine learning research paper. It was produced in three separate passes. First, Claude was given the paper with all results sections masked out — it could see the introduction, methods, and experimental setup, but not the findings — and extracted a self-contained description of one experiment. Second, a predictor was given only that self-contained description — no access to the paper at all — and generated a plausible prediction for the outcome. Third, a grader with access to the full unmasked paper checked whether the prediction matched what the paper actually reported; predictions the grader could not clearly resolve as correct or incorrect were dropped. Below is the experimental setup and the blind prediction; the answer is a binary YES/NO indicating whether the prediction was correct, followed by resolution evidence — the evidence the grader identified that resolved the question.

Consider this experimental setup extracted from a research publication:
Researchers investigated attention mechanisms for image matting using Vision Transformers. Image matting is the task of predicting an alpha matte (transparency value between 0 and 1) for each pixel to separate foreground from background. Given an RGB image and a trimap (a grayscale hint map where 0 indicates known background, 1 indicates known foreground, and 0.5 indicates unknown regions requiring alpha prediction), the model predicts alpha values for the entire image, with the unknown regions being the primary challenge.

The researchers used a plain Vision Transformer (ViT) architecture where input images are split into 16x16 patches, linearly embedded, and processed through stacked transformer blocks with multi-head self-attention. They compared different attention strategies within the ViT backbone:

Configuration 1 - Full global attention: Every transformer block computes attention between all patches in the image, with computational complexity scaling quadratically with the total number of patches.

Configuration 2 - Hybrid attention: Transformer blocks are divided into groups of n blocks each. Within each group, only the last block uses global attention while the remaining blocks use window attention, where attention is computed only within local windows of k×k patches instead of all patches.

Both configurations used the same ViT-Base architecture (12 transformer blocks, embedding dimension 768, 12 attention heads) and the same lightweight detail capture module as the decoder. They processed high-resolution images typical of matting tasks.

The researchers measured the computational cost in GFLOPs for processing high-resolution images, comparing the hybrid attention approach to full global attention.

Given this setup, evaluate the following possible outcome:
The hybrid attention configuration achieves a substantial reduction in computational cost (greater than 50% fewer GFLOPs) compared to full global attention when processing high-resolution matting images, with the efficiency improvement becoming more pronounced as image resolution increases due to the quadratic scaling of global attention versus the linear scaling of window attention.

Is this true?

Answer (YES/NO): NO